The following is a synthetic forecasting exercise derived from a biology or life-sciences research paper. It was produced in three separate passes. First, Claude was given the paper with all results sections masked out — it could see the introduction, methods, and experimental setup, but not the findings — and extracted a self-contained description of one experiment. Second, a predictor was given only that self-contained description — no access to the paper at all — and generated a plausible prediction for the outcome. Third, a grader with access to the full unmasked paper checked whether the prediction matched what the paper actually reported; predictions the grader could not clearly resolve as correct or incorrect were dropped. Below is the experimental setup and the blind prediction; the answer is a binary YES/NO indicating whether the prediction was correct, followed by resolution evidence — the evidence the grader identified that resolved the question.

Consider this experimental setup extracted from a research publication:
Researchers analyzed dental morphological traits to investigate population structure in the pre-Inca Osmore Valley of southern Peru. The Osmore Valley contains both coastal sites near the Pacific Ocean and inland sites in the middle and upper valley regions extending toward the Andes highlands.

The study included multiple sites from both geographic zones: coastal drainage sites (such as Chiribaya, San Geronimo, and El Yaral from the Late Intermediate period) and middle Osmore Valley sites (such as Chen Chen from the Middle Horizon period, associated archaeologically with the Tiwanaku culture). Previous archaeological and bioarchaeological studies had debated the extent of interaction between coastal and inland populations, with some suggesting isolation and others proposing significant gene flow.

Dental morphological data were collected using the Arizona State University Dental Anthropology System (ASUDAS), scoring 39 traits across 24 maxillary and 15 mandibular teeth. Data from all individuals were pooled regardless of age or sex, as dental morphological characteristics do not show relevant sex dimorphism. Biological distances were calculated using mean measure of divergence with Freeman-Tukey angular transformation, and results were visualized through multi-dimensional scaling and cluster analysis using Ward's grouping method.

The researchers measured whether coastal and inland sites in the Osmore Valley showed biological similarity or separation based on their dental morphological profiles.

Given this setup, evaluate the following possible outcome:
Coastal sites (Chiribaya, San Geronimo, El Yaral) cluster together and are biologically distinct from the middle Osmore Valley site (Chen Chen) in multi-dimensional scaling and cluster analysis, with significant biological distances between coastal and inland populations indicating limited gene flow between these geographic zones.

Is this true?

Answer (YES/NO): YES